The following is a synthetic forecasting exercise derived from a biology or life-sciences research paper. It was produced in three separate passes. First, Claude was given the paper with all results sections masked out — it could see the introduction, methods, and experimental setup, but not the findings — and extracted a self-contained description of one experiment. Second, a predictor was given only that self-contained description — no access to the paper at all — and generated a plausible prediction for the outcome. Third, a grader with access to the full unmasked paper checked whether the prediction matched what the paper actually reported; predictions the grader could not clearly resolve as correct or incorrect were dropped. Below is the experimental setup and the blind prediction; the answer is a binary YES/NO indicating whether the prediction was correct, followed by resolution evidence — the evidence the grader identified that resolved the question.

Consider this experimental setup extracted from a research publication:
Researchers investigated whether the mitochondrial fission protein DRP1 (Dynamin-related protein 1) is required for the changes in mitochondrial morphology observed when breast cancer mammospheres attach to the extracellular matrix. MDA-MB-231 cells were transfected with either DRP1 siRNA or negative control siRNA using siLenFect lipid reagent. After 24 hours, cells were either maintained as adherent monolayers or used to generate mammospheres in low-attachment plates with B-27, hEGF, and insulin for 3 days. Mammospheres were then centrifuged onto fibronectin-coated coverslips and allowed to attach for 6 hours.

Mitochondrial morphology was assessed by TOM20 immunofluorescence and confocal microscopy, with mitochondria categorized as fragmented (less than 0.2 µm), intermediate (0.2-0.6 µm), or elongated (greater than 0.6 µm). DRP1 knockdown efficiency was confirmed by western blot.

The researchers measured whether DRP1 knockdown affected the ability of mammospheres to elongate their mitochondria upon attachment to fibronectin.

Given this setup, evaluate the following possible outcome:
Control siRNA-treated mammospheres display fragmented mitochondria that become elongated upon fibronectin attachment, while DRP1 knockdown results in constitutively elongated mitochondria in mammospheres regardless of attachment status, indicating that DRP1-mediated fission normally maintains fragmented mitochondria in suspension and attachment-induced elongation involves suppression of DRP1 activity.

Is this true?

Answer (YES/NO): NO